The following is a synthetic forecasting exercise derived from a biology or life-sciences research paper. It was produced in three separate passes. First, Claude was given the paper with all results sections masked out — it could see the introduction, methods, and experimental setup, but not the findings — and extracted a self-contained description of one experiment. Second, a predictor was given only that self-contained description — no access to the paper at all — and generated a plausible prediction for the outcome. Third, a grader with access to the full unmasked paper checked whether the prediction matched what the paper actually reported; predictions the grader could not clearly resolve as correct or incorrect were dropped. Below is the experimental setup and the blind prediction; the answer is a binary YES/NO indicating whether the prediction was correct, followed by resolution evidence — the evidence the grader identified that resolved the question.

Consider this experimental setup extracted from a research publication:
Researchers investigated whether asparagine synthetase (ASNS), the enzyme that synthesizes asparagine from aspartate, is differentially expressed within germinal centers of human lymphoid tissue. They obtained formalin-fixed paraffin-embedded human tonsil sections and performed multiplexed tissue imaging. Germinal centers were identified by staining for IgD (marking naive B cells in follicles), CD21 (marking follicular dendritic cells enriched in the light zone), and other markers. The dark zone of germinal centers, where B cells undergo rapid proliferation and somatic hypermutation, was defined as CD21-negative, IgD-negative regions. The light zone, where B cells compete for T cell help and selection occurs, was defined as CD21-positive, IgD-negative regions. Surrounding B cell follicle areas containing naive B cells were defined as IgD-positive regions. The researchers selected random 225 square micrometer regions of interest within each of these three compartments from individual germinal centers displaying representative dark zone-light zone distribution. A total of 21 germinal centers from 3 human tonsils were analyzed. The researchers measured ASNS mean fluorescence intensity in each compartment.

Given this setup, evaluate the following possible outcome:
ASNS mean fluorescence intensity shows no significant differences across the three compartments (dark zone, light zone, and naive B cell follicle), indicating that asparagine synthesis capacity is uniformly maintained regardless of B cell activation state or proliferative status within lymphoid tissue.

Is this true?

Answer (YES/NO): NO